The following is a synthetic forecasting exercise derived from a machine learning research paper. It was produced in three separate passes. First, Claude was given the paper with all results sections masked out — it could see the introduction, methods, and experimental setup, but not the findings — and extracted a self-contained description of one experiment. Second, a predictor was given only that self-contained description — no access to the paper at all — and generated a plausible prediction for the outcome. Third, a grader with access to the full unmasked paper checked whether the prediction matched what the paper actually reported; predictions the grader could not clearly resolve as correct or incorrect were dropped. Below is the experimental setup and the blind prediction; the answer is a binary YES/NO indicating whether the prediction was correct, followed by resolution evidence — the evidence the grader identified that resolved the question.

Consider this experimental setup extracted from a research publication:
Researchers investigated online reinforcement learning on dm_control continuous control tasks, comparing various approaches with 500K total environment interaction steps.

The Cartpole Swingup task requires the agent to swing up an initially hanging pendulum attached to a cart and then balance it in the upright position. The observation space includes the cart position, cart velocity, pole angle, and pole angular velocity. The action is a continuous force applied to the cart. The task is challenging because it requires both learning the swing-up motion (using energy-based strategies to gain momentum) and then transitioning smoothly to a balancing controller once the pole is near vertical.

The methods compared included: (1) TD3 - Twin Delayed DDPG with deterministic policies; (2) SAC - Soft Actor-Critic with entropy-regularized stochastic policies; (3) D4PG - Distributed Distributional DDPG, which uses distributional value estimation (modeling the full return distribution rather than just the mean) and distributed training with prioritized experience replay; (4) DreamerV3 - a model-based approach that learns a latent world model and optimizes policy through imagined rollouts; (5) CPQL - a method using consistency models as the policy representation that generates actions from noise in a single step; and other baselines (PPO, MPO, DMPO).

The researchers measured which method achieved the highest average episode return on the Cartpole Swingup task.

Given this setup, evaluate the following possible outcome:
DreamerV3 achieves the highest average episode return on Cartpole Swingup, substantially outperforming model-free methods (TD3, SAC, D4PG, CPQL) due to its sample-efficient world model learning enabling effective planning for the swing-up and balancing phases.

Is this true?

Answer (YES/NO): NO